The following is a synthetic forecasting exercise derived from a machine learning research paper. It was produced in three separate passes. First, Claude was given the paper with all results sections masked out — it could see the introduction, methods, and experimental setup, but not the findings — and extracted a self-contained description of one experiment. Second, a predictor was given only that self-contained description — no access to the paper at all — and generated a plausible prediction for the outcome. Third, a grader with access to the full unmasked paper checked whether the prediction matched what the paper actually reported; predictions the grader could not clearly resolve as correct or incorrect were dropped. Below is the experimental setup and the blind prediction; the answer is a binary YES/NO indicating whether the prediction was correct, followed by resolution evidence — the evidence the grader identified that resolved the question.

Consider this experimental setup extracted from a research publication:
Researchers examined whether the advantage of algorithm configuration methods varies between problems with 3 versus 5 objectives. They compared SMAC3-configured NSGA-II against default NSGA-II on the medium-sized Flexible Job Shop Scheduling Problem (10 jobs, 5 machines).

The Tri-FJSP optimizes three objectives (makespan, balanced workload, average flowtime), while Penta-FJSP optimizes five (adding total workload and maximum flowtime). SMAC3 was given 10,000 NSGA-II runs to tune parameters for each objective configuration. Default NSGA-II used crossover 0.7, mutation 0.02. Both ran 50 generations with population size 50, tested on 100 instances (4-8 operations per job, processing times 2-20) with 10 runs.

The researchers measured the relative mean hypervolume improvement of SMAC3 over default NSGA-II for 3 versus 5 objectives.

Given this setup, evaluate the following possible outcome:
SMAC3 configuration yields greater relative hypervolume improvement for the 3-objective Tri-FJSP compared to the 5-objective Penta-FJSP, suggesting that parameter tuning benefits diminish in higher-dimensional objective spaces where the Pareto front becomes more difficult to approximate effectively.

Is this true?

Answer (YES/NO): YES